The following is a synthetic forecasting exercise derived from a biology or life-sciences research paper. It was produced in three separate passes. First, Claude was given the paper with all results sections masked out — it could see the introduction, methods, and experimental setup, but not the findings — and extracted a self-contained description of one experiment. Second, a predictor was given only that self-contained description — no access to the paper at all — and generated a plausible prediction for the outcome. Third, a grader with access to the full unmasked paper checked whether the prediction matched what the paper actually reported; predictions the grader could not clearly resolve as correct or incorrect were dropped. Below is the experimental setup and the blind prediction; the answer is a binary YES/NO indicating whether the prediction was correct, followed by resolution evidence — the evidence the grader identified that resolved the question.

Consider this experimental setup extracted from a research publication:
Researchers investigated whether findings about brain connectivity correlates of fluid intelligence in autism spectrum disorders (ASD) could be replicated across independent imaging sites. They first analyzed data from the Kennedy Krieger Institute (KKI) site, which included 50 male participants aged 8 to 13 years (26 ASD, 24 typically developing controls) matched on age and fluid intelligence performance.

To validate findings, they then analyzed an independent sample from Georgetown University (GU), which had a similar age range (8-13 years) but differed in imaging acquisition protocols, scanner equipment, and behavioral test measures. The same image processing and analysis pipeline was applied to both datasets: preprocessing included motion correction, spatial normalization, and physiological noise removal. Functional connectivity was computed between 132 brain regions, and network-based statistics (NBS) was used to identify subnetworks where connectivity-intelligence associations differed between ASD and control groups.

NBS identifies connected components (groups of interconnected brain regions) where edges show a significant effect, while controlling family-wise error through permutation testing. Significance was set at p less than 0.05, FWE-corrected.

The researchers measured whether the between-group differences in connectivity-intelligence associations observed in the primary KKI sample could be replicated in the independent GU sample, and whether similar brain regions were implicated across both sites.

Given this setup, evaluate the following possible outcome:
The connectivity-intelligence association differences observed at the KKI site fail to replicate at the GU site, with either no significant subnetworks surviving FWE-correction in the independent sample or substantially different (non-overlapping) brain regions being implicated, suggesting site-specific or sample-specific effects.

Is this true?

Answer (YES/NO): NO